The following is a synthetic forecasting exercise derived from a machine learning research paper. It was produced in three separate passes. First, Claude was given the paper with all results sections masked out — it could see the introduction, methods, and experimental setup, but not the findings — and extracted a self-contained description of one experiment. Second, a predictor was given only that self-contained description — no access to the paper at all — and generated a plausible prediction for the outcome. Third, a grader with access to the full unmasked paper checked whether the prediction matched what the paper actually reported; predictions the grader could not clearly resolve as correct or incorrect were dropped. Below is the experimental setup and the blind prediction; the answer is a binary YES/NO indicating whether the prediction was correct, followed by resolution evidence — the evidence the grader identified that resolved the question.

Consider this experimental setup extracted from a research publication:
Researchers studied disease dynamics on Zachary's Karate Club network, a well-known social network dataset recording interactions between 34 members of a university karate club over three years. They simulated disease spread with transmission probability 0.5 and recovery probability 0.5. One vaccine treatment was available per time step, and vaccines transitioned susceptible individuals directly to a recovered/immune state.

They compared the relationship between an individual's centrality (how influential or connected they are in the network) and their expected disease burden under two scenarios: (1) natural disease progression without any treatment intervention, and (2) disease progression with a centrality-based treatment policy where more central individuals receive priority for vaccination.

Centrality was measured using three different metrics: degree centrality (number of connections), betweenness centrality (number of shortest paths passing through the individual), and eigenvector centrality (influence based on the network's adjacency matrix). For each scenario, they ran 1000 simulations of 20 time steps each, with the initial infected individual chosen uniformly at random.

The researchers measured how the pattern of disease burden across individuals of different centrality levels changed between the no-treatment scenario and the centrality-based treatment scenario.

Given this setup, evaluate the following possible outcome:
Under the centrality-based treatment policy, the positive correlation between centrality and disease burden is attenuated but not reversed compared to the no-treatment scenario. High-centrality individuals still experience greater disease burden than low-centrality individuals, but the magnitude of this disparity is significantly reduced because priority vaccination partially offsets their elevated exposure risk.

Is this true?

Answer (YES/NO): NO